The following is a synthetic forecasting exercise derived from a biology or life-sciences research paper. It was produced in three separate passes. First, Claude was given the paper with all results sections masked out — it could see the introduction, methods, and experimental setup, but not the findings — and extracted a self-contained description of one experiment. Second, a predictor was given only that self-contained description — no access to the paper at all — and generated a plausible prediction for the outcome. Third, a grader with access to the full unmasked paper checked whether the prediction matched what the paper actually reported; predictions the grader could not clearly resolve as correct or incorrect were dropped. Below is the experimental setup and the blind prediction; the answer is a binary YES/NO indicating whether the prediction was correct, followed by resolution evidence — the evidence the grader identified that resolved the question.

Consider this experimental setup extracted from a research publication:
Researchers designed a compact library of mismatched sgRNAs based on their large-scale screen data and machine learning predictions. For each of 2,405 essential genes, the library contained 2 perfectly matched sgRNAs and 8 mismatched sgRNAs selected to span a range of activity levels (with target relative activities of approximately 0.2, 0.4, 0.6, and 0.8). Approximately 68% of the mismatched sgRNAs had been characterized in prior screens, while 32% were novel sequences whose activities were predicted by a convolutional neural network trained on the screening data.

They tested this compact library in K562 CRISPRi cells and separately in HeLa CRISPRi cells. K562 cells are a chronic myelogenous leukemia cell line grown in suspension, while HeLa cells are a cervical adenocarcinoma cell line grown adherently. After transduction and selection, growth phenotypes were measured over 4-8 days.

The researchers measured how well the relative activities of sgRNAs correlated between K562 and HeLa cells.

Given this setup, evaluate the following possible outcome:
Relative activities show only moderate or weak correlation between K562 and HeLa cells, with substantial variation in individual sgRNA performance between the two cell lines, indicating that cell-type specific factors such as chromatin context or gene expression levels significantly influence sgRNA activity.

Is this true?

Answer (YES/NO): NO